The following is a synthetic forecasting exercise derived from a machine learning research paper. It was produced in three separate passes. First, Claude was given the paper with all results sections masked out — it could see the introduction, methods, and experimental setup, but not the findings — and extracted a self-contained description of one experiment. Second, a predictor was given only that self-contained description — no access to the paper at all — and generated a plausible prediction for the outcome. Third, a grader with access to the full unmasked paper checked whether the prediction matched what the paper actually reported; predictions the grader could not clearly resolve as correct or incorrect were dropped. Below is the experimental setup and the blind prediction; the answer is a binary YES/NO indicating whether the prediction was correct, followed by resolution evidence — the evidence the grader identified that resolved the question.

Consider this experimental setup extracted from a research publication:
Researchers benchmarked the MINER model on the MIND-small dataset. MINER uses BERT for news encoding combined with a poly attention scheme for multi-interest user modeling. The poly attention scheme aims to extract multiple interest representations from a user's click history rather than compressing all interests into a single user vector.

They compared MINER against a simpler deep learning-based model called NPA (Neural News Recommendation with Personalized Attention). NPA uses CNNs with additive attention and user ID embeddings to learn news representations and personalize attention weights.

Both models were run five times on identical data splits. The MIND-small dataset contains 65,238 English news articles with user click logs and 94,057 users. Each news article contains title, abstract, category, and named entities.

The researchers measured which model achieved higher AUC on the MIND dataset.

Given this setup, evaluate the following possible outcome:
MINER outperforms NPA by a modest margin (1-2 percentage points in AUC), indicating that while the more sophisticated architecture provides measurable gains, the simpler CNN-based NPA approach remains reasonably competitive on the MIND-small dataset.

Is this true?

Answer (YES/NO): NO